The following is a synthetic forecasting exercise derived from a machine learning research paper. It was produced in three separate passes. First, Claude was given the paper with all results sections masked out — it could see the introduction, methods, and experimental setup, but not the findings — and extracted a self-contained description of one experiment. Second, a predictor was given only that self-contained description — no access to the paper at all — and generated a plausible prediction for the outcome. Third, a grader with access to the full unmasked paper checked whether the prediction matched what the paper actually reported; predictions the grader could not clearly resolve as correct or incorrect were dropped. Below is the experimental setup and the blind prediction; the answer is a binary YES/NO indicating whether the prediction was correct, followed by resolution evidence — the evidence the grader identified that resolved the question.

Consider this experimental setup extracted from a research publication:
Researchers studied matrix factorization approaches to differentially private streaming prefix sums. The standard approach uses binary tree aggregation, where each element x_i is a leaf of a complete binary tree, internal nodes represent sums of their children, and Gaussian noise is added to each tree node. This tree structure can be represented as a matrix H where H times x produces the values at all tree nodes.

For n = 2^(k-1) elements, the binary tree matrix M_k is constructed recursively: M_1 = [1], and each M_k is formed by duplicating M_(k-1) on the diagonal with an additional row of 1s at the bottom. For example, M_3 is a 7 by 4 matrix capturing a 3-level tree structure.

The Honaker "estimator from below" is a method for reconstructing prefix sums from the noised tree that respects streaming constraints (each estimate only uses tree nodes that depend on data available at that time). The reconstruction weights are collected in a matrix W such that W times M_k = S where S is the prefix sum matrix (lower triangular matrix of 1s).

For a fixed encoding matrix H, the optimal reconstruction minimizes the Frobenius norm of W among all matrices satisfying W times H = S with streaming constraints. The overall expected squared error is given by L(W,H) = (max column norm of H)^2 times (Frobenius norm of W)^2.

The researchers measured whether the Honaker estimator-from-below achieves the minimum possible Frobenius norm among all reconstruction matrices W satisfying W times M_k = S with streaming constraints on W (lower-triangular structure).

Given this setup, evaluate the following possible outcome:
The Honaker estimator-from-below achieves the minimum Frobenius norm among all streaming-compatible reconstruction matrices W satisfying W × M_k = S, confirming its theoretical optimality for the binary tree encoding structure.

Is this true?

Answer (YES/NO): YES